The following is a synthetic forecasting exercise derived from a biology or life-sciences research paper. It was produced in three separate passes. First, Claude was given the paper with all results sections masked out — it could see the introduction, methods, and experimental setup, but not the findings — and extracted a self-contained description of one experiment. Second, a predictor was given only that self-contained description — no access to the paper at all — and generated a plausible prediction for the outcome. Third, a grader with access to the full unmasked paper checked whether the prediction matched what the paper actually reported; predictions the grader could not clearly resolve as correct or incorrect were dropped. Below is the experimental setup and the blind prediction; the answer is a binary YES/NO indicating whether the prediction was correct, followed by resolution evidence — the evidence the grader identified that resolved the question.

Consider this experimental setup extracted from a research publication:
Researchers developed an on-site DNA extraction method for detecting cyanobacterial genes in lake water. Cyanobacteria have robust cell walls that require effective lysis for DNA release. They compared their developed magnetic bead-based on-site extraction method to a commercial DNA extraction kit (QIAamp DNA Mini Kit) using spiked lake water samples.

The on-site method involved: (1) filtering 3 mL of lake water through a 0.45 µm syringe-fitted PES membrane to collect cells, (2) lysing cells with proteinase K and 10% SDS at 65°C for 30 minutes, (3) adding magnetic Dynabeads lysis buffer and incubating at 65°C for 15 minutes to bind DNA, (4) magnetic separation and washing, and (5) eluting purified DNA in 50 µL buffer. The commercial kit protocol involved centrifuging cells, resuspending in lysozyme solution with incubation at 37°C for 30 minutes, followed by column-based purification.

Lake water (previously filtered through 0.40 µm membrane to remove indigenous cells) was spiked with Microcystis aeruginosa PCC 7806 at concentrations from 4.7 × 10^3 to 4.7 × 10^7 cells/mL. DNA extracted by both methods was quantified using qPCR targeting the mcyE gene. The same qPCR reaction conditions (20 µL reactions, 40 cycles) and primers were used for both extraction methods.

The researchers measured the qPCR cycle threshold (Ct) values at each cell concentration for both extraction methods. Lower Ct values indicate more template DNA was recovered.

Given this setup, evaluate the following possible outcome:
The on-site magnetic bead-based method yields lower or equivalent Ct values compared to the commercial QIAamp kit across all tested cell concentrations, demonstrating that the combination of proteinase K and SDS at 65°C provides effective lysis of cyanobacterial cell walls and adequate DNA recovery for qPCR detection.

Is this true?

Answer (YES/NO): NO